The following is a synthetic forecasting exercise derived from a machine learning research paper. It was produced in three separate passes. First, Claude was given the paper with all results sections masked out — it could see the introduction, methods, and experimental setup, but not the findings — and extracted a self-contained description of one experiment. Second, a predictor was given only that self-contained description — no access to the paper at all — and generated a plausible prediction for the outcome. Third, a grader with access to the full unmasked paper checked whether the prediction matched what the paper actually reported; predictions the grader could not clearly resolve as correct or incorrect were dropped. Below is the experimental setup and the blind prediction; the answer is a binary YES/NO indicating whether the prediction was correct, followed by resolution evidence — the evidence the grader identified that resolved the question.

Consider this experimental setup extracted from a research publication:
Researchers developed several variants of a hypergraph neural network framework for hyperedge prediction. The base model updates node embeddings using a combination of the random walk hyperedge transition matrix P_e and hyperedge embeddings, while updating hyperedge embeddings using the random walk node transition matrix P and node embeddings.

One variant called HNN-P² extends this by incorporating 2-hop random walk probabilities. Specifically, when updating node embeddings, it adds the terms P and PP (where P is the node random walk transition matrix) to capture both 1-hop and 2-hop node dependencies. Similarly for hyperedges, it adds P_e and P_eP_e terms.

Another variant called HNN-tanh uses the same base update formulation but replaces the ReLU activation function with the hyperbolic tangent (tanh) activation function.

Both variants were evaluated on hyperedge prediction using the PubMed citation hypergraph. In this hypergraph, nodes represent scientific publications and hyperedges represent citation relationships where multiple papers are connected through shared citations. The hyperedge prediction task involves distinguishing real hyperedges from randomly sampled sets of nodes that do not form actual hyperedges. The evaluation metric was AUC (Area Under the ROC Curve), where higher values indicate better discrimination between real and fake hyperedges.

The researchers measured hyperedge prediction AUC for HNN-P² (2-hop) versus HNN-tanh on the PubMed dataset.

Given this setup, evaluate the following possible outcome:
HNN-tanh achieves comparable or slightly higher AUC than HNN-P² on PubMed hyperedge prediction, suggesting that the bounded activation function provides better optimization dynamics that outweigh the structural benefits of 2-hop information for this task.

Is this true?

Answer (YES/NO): YES